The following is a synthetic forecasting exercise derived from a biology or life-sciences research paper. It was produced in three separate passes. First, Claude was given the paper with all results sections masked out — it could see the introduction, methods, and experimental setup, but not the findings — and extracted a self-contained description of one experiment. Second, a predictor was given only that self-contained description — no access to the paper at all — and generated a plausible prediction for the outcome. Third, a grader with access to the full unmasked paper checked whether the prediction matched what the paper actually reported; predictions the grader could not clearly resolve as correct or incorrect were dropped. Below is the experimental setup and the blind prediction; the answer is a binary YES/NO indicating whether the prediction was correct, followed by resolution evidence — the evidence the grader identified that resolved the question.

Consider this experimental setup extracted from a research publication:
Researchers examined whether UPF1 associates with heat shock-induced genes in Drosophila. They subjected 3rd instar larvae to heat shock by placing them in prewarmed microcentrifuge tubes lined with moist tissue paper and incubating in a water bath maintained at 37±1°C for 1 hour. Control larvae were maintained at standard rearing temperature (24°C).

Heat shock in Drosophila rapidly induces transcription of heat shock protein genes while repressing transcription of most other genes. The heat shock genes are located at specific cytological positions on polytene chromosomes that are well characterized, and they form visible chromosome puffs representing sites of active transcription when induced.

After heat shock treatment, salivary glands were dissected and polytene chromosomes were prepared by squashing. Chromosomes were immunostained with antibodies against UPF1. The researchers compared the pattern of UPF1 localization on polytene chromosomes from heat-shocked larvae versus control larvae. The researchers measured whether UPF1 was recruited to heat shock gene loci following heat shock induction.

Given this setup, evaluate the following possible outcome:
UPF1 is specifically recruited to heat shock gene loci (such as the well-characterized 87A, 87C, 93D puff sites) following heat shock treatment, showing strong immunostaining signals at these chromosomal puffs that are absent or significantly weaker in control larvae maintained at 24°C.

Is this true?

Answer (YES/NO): YES